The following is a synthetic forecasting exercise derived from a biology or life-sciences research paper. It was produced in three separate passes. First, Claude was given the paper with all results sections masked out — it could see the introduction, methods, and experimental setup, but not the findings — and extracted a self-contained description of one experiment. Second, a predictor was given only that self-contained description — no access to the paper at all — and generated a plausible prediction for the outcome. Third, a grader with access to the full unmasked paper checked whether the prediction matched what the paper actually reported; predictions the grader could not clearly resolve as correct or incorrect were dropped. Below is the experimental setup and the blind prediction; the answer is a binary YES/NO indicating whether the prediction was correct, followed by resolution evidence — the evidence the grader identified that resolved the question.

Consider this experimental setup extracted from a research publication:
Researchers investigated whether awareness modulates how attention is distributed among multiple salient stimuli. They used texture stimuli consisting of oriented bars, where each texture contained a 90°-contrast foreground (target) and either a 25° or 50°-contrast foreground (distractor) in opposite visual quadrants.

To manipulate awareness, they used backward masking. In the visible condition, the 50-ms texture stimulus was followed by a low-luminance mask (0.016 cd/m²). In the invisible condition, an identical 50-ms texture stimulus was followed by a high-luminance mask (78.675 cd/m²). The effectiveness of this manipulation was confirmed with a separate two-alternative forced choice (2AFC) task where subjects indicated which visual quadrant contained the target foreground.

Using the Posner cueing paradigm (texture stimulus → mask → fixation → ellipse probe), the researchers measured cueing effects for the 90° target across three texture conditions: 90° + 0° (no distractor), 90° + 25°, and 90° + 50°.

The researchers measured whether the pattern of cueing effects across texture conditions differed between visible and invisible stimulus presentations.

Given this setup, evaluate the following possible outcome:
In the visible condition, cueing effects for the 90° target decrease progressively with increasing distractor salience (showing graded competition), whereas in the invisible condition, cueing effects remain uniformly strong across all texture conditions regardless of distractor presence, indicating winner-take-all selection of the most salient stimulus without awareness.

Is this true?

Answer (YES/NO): YES